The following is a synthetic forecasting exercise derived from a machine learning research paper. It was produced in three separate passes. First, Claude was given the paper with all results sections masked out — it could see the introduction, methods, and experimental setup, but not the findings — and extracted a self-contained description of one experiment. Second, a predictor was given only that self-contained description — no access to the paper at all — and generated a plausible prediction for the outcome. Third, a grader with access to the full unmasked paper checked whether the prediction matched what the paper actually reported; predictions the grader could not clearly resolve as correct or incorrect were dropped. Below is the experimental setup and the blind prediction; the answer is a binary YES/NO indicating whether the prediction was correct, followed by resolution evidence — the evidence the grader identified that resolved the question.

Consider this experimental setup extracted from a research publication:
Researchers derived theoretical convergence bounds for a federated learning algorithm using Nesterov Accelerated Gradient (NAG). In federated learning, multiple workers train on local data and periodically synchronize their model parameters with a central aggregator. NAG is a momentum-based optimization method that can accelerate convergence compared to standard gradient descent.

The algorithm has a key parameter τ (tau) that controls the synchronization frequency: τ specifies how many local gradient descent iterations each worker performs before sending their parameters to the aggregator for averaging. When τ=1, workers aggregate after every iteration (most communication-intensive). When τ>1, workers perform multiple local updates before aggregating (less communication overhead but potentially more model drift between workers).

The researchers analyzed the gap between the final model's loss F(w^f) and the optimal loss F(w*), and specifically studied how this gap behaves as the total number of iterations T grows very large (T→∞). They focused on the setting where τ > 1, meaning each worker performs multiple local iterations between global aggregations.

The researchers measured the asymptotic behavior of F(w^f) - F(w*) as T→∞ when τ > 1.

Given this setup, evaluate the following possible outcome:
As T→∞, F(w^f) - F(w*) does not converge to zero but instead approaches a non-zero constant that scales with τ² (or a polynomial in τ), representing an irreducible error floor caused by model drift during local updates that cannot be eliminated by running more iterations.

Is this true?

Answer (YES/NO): NO